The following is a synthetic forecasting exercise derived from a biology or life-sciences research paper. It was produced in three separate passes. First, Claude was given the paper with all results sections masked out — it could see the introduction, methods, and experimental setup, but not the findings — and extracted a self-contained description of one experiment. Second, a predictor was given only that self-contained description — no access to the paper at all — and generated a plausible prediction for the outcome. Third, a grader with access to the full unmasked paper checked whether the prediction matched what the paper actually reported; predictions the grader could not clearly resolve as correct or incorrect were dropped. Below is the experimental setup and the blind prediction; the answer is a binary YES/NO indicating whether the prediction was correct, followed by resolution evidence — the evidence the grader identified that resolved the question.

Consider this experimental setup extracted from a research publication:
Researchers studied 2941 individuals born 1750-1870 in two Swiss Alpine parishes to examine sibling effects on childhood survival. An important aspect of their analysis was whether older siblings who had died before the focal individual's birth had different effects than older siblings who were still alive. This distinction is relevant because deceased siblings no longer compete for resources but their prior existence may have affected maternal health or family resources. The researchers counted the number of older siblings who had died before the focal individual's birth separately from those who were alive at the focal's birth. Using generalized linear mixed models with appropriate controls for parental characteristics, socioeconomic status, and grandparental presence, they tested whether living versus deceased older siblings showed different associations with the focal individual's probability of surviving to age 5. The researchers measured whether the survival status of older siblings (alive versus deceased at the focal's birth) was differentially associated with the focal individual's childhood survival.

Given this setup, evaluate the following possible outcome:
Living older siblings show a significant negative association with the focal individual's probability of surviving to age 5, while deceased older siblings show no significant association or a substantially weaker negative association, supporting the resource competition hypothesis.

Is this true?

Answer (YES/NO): NO